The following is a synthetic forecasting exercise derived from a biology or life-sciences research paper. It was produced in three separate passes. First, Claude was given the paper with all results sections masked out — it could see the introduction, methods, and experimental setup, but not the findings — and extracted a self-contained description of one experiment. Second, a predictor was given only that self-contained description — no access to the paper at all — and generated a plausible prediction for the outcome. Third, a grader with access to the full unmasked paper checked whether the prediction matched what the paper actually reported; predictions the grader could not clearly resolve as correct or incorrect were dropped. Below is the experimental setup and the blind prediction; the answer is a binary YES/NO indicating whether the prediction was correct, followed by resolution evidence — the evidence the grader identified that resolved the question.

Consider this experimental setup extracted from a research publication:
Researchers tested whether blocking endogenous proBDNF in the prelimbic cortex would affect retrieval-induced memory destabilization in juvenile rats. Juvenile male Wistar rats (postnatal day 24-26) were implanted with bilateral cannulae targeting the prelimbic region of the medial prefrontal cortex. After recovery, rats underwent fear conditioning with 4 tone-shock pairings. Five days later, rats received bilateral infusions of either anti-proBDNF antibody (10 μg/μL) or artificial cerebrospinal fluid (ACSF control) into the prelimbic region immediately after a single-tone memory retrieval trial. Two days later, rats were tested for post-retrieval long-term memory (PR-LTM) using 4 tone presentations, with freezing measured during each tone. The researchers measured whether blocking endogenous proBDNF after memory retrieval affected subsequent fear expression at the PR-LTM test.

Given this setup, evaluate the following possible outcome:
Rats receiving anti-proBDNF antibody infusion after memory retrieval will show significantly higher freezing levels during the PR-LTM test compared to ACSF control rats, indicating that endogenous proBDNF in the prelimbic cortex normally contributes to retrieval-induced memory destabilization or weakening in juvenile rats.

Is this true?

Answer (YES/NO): YES